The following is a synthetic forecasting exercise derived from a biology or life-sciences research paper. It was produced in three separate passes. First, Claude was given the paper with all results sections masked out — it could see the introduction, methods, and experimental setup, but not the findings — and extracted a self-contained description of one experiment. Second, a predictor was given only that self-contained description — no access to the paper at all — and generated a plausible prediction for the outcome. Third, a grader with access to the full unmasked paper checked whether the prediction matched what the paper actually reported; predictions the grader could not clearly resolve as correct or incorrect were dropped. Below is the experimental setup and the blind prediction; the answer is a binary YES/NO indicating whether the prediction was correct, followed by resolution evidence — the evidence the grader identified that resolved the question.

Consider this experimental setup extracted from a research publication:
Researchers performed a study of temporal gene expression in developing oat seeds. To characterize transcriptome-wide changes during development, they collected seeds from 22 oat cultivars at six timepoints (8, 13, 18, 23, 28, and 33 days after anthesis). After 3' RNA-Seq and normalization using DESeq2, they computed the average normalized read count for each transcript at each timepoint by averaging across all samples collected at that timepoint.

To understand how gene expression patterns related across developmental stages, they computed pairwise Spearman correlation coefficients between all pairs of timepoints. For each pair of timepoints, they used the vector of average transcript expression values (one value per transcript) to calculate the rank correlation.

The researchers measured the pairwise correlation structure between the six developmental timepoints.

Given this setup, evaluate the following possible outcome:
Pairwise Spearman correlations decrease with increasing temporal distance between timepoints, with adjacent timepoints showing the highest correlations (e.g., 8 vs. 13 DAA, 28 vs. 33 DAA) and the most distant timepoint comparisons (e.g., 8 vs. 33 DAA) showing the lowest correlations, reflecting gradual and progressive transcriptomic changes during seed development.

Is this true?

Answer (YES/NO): YES